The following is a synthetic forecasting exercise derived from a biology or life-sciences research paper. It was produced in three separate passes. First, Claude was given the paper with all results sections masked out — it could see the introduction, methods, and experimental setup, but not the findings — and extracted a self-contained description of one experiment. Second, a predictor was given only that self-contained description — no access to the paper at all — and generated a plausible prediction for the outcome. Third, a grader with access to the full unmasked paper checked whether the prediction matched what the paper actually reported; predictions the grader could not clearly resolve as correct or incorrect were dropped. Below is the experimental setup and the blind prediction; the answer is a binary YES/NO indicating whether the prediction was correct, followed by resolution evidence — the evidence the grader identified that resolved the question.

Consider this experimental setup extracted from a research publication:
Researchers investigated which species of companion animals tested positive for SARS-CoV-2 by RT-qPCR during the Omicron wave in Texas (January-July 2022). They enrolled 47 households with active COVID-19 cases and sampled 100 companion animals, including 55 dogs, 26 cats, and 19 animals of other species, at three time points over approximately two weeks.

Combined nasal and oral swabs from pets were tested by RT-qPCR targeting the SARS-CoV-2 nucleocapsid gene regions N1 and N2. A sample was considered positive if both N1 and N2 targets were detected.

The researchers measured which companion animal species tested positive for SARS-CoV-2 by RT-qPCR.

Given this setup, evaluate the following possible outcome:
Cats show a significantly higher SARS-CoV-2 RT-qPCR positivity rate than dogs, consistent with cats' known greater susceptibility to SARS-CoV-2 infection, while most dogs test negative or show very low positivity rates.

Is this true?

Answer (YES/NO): NO